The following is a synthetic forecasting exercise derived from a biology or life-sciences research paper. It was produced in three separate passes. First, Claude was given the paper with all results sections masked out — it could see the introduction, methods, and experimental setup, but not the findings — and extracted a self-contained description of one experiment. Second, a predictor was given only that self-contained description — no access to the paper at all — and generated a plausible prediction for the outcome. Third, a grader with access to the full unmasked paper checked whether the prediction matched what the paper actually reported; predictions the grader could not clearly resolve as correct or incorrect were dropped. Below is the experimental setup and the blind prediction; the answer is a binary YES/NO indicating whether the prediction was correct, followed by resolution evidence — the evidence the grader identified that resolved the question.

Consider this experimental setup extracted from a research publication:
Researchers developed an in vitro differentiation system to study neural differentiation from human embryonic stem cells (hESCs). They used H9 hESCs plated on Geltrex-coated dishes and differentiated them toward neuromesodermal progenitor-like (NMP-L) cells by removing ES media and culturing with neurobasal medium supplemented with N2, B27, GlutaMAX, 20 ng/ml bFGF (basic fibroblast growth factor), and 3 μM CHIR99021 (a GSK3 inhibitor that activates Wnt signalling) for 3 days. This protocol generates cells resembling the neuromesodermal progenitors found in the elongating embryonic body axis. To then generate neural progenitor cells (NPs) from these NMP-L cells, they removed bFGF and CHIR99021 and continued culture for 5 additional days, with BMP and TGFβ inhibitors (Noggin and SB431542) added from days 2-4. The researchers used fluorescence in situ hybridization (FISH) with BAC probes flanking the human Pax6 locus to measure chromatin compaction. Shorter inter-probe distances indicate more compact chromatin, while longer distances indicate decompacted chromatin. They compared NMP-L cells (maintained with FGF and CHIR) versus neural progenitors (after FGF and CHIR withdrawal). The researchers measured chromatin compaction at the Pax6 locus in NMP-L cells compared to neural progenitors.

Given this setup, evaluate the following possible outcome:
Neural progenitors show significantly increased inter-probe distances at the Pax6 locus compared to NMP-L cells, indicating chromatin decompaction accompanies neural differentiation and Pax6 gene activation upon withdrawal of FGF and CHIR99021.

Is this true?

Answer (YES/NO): YES